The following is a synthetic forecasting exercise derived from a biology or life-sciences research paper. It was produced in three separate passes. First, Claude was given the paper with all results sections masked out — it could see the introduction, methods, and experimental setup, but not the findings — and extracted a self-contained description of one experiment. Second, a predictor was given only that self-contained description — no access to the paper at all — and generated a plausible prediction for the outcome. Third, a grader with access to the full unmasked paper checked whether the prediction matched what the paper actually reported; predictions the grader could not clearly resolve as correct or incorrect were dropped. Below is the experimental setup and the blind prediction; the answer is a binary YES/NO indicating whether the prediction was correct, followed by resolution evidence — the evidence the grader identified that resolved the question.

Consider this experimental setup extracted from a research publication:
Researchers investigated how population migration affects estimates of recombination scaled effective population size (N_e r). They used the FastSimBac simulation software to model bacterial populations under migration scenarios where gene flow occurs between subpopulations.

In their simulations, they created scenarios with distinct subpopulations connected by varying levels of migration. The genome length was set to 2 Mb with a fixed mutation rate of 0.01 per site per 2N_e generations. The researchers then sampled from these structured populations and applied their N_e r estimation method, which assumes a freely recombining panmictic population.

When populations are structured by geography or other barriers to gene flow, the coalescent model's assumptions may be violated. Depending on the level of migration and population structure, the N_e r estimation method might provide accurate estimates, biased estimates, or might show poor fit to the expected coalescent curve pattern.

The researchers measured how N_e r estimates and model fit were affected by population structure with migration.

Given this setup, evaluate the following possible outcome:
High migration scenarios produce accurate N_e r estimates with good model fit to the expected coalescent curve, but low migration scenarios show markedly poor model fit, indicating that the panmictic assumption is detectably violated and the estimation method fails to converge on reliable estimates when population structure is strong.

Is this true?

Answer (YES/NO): NO